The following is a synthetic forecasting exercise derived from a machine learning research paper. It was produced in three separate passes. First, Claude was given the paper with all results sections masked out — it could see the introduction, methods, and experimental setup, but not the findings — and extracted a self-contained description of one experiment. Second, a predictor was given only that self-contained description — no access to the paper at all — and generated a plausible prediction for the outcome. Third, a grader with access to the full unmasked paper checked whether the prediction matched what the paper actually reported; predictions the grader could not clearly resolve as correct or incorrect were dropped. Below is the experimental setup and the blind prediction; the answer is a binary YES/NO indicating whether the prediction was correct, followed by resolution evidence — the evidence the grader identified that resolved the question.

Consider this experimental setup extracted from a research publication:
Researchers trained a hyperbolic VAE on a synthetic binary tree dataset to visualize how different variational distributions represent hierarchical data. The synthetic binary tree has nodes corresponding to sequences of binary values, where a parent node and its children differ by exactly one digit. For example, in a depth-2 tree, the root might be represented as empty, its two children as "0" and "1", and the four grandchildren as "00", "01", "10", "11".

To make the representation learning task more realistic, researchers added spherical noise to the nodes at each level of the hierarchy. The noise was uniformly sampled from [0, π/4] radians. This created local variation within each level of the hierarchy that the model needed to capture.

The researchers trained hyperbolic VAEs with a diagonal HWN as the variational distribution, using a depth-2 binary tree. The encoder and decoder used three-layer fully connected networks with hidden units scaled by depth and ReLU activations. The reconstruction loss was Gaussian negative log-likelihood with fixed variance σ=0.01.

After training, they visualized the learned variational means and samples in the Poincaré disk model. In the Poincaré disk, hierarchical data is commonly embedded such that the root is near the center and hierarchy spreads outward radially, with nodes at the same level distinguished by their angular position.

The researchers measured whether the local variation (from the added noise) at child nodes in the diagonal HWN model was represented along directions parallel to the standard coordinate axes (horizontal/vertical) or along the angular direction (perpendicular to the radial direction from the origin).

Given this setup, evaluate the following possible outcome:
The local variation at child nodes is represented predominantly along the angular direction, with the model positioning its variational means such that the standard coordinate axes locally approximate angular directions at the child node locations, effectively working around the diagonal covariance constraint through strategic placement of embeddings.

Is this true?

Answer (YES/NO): NO